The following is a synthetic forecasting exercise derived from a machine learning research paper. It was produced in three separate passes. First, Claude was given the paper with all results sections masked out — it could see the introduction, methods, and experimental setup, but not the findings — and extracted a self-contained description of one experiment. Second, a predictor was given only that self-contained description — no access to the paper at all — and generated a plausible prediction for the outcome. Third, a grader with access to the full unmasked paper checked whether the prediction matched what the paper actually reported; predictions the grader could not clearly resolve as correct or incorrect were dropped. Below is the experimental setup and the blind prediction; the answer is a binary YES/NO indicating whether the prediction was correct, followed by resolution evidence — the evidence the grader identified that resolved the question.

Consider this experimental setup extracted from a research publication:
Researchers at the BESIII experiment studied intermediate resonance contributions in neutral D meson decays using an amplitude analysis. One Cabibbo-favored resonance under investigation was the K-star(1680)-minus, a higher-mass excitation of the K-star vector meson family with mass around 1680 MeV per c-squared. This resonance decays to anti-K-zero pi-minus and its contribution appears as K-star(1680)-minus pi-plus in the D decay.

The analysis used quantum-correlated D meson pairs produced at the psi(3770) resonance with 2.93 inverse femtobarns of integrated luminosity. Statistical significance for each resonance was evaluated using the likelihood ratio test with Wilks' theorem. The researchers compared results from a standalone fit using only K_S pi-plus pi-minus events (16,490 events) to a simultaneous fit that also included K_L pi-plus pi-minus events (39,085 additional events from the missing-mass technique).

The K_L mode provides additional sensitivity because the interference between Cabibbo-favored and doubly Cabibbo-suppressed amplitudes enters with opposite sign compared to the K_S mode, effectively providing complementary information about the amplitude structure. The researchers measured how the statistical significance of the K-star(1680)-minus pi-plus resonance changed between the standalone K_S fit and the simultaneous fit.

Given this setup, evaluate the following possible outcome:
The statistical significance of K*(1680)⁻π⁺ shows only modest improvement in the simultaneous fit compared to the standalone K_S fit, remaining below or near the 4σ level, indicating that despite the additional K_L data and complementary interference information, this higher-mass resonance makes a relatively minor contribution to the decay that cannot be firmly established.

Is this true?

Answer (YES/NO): NO